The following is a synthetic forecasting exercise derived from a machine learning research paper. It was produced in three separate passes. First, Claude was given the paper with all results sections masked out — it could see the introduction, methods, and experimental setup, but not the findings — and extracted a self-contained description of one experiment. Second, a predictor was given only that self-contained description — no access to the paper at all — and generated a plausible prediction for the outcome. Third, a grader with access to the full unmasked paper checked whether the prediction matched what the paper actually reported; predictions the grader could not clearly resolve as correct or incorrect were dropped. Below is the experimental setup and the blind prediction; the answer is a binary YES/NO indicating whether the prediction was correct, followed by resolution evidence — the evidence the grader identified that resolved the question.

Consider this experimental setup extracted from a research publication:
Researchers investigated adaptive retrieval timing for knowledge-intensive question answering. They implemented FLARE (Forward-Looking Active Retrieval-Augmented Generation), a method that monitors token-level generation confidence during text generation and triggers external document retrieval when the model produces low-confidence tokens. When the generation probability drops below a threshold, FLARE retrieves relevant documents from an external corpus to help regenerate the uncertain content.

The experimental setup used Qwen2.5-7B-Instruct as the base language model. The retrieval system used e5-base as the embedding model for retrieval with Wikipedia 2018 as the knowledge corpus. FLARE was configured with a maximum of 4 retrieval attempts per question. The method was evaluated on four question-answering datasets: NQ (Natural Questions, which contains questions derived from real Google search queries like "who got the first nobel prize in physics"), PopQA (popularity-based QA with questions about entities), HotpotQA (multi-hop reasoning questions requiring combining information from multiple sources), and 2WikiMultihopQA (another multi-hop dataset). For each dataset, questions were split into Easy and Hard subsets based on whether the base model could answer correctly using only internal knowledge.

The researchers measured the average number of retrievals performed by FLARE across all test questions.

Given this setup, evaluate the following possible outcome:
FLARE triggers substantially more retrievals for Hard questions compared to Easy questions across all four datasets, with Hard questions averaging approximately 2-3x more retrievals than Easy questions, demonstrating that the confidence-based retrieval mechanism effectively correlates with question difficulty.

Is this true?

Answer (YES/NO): NO